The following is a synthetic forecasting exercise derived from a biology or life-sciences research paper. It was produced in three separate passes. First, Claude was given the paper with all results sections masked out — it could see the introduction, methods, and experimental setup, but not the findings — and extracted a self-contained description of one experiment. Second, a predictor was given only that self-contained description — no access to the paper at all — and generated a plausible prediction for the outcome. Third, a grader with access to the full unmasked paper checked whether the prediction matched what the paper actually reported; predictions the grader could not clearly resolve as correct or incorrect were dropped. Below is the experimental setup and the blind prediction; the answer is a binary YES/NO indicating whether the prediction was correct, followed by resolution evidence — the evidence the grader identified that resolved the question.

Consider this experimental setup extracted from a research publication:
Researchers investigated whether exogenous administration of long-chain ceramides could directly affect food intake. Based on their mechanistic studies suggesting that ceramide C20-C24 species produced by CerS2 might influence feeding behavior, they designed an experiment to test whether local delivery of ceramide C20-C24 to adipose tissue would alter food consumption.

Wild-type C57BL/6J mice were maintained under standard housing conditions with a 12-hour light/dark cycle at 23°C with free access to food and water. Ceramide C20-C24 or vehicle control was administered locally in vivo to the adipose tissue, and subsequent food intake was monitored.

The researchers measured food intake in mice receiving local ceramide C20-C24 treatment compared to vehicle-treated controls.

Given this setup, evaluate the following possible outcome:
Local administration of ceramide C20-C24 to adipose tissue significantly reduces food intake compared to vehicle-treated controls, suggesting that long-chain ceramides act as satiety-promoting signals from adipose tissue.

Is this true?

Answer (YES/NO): NO